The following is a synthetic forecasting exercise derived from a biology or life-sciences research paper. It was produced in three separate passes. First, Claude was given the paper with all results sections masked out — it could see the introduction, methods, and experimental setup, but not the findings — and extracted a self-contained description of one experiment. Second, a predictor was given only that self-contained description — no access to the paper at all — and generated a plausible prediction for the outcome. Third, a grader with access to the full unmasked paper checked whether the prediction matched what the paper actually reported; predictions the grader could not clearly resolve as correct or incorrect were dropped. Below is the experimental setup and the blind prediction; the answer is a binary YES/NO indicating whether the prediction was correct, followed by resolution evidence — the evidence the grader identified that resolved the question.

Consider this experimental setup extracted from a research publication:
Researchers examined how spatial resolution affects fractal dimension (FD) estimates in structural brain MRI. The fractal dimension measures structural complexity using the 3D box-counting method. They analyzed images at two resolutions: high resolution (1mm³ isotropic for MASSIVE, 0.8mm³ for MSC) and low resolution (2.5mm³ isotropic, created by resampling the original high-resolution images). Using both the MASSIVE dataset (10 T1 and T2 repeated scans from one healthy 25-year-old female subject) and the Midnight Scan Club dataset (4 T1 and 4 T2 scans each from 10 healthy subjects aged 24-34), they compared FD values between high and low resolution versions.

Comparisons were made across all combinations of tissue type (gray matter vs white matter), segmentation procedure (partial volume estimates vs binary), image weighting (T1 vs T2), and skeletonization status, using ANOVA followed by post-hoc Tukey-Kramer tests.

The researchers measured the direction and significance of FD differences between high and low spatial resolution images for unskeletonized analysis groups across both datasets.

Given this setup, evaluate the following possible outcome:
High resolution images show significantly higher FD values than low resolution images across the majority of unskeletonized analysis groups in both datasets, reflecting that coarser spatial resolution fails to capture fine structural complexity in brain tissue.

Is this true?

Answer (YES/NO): YES